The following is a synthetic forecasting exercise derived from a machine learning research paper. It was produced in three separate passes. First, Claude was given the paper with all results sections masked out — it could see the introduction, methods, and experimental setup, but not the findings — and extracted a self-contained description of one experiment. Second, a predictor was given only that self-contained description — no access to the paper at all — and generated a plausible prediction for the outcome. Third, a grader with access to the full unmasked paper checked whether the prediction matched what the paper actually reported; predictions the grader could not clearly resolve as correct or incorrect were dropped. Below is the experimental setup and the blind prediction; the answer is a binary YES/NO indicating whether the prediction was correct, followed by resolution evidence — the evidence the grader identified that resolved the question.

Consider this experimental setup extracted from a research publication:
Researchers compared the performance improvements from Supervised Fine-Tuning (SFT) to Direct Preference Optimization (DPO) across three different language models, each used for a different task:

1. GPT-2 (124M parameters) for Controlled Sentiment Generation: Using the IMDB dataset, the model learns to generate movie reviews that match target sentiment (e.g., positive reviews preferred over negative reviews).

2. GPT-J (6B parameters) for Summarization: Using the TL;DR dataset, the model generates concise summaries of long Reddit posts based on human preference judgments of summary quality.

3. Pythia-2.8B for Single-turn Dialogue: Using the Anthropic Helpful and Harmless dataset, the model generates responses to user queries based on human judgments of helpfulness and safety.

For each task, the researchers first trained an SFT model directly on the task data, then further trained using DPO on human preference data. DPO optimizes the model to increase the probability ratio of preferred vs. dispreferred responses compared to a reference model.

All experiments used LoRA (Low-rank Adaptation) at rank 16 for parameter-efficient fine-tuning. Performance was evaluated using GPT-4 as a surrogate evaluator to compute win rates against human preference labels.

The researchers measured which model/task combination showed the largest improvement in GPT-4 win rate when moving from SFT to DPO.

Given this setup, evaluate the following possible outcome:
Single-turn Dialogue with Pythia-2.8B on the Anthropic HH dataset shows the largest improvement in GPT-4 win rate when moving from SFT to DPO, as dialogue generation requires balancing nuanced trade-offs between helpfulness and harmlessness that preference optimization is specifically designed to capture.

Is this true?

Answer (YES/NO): NO